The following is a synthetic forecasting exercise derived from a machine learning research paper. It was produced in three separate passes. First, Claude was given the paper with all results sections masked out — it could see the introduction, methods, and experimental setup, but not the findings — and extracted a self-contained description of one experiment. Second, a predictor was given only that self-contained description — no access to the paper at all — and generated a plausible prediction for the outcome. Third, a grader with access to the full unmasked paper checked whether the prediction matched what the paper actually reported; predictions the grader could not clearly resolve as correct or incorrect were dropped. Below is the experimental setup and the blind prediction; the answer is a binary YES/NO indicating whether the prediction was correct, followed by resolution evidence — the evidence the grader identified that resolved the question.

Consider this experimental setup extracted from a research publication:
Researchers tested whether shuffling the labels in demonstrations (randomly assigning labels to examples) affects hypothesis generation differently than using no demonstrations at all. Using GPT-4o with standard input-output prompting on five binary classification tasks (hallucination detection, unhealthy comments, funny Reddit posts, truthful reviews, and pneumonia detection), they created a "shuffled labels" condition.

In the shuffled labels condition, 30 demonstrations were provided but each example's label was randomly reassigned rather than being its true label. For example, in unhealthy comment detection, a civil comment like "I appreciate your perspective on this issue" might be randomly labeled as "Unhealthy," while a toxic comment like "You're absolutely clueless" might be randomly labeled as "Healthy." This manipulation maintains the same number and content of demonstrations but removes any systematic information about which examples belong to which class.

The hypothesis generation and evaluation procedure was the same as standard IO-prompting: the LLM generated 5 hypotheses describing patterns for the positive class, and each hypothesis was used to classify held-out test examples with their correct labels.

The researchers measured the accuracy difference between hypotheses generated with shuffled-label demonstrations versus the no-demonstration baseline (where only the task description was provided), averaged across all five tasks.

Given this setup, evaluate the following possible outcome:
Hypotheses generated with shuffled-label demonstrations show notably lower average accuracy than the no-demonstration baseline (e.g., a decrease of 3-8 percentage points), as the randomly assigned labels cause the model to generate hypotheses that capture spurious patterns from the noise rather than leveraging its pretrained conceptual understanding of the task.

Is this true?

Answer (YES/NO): NO